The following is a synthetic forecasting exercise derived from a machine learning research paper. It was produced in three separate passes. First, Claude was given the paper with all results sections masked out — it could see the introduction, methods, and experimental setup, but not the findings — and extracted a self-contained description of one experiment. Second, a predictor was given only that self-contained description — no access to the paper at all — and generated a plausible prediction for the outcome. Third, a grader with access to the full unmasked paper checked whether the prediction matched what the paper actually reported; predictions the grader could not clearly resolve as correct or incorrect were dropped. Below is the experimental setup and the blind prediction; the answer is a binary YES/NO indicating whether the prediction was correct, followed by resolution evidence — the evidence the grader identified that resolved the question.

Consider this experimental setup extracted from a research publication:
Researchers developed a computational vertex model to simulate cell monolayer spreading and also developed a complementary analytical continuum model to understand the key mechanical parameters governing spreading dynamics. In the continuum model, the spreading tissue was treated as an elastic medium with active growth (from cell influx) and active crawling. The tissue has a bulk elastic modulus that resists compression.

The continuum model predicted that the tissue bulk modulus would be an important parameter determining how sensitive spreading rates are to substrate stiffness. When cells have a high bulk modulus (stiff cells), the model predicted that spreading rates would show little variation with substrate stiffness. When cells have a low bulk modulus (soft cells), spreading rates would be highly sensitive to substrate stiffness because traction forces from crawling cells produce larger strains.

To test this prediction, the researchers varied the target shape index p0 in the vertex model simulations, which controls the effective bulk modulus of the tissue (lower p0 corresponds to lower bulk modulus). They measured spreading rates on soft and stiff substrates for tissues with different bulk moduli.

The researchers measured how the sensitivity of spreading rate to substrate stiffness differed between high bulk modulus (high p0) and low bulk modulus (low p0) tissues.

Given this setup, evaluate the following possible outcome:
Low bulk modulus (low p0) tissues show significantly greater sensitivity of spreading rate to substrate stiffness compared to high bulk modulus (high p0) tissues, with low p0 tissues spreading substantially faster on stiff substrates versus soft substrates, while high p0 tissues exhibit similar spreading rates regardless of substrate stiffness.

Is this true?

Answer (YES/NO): YES